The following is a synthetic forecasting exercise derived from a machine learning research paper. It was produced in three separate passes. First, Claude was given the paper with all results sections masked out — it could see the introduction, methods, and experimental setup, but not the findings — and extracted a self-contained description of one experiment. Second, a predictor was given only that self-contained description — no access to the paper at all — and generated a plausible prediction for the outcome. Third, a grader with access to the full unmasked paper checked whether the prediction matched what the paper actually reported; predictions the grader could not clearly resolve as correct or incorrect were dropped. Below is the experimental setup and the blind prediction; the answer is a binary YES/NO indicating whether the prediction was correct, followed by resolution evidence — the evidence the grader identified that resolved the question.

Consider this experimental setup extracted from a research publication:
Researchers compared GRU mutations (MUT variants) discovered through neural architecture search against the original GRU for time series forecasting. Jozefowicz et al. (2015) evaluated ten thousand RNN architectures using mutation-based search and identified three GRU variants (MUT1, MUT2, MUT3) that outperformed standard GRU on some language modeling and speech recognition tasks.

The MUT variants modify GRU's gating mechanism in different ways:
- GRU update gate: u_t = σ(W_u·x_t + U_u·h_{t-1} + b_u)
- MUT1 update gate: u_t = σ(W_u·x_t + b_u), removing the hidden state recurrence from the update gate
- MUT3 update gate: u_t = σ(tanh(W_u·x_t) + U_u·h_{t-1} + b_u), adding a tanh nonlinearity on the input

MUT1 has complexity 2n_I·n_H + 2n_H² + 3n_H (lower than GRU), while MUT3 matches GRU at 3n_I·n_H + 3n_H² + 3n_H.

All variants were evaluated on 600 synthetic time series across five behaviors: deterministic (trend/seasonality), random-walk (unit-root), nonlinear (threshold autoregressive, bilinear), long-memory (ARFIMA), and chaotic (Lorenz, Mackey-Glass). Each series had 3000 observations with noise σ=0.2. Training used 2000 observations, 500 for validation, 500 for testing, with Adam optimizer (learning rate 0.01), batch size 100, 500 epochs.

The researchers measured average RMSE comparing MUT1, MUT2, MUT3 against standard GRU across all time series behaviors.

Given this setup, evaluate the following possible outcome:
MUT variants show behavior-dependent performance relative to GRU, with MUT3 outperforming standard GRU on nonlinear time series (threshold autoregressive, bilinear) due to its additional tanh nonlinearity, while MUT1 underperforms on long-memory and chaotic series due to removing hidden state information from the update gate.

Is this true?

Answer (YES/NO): NO